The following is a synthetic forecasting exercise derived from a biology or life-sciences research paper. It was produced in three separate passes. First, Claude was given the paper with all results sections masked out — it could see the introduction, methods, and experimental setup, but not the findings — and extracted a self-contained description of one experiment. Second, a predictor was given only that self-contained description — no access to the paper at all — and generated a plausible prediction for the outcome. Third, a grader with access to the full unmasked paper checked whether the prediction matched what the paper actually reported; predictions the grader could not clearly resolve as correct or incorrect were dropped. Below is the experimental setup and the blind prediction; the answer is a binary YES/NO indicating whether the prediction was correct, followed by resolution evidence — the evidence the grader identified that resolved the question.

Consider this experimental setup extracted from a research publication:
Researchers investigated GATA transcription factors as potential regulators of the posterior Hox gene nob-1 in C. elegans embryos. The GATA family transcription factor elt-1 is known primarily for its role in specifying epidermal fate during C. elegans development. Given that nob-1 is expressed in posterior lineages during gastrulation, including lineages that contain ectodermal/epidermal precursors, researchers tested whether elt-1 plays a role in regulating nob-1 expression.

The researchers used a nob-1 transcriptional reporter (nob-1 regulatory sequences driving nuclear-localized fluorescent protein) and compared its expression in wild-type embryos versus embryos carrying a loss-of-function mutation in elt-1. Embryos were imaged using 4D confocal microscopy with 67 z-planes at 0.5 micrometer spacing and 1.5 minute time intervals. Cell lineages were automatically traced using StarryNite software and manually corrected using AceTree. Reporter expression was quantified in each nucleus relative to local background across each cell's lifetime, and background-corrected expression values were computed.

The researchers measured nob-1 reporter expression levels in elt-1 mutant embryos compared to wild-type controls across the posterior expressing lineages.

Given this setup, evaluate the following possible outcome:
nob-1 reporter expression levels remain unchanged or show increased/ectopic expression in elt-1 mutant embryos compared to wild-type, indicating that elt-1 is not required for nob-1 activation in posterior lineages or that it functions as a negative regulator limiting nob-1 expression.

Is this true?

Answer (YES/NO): NO